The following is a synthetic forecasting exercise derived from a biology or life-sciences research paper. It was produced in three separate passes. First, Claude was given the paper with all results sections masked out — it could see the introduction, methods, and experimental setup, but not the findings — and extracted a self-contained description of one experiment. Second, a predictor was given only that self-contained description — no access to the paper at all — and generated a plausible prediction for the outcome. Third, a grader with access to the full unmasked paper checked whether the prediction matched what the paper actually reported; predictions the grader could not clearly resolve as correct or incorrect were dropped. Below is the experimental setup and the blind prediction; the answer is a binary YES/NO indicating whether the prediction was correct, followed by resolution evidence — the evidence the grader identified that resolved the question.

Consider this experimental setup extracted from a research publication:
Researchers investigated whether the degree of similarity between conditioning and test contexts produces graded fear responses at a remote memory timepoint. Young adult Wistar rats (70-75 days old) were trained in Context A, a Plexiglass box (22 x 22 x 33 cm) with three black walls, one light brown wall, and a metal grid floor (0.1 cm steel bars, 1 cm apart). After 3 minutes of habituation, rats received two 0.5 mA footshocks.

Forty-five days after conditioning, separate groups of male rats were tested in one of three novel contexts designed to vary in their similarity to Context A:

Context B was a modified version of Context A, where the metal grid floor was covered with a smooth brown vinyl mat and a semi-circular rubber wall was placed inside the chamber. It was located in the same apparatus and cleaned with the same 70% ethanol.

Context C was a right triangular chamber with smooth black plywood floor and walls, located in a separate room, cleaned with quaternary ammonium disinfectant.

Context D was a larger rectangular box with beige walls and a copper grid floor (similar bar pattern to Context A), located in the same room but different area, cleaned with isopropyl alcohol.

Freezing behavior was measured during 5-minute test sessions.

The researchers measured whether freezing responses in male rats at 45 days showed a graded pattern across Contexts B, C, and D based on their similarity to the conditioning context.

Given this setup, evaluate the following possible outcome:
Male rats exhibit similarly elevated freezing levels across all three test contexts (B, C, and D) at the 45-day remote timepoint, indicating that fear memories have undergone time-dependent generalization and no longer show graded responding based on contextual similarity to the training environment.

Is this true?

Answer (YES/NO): NO